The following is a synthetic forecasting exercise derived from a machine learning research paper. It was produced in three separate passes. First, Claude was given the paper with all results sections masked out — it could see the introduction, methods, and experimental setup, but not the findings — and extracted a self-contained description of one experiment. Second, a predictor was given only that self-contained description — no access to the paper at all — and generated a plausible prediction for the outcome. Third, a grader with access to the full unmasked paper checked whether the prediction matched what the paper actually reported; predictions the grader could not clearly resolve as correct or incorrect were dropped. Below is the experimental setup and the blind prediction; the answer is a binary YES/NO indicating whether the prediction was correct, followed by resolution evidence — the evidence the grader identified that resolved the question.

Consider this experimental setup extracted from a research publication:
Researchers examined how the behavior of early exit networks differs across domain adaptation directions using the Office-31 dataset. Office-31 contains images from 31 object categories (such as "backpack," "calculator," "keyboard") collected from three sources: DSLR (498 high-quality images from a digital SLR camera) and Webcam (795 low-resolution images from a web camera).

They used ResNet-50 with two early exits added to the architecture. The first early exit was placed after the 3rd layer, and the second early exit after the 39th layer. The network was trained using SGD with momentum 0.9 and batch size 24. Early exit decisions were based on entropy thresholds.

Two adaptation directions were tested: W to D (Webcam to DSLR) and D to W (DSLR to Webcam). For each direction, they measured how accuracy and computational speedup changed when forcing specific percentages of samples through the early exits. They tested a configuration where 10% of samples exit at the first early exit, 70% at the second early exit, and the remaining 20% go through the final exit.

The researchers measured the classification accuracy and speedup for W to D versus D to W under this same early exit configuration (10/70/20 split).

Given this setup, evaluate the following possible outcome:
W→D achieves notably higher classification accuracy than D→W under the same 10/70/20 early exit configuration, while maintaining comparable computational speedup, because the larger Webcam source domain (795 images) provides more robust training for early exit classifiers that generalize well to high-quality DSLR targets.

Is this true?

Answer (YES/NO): NO